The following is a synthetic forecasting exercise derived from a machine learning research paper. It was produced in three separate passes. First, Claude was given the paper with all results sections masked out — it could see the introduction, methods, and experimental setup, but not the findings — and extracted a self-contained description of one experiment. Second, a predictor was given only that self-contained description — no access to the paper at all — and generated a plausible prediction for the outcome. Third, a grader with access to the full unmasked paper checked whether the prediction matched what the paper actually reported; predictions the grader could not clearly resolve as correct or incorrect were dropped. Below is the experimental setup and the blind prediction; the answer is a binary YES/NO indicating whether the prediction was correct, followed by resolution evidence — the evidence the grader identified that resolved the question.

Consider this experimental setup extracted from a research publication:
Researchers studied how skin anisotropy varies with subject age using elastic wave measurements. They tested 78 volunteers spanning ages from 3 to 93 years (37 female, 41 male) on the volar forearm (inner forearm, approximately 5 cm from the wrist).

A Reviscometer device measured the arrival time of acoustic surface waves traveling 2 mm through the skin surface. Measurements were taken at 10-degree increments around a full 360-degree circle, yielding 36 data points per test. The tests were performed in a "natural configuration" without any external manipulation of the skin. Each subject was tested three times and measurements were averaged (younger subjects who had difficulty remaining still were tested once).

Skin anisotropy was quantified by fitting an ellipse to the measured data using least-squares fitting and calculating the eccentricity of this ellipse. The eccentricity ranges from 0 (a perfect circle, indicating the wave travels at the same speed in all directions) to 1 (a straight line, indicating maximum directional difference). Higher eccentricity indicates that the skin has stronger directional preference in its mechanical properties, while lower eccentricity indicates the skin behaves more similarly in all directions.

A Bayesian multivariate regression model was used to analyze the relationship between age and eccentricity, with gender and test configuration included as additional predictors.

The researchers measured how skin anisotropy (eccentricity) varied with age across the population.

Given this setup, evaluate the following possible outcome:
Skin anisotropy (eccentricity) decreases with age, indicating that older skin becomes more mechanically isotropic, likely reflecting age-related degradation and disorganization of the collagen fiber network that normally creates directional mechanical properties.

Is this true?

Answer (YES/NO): NO